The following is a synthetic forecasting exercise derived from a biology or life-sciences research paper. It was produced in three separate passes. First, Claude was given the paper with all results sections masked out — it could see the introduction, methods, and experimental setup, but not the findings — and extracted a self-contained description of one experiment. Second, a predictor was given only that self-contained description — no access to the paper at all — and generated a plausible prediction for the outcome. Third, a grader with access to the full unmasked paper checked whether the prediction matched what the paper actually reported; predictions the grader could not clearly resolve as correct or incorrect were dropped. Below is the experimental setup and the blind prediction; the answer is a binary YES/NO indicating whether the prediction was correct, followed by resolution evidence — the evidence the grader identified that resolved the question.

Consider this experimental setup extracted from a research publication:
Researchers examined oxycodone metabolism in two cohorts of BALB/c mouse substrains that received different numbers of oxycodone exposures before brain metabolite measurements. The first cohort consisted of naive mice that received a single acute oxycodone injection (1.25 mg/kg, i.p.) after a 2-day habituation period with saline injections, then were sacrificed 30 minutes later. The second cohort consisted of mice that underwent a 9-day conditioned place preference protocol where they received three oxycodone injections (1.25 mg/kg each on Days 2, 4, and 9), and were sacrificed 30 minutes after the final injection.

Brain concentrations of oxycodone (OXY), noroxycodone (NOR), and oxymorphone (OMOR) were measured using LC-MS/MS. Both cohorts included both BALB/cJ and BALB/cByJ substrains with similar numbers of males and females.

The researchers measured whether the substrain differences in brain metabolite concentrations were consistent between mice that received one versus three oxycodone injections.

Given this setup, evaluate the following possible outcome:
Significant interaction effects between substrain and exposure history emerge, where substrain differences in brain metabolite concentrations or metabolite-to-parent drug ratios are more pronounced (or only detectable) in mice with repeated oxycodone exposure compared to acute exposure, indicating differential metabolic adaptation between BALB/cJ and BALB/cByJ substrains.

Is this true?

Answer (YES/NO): NO